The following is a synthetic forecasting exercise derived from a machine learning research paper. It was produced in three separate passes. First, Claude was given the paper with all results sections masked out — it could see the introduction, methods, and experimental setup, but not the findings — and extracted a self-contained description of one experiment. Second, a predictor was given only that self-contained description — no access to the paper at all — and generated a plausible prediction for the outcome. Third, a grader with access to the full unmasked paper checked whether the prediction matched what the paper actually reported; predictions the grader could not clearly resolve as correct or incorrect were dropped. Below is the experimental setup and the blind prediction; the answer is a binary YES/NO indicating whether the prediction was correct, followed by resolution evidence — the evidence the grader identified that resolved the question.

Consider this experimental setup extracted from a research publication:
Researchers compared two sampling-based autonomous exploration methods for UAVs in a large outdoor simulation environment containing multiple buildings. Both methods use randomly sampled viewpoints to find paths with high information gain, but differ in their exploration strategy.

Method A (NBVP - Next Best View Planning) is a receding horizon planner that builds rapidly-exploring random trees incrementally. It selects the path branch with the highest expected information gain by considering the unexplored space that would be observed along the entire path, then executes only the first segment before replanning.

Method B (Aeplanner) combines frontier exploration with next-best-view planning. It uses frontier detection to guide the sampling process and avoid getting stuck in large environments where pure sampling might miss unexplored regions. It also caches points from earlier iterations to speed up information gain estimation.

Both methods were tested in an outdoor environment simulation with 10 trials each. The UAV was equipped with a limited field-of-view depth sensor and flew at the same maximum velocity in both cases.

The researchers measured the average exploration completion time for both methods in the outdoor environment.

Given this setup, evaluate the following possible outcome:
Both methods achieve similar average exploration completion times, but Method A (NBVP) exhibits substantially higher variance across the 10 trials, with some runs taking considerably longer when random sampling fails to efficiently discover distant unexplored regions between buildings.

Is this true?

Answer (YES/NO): NO